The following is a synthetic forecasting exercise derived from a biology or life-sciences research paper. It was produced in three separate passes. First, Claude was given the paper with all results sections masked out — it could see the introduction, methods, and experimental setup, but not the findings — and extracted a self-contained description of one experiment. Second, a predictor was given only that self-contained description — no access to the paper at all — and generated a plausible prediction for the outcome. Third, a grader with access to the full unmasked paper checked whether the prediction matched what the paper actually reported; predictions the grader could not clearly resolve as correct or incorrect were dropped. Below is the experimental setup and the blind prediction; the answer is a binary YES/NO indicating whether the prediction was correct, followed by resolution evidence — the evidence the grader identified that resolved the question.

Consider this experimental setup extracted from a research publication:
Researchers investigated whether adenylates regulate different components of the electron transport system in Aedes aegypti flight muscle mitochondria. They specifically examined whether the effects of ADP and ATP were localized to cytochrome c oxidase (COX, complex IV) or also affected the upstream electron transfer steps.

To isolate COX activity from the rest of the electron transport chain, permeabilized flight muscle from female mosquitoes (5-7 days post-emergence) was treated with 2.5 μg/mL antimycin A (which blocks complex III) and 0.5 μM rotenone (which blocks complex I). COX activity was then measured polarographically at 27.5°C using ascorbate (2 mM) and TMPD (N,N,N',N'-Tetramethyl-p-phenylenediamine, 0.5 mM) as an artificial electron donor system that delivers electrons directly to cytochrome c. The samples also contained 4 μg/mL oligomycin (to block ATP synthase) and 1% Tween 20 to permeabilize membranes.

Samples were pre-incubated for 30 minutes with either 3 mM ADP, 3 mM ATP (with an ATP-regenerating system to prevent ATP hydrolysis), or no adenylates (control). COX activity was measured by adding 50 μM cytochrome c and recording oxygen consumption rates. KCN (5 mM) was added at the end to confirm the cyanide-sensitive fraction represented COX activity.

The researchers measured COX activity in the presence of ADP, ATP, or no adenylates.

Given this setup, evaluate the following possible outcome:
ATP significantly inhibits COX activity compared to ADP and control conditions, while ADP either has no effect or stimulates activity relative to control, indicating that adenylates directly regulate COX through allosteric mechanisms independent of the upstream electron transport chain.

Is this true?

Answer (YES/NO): YES